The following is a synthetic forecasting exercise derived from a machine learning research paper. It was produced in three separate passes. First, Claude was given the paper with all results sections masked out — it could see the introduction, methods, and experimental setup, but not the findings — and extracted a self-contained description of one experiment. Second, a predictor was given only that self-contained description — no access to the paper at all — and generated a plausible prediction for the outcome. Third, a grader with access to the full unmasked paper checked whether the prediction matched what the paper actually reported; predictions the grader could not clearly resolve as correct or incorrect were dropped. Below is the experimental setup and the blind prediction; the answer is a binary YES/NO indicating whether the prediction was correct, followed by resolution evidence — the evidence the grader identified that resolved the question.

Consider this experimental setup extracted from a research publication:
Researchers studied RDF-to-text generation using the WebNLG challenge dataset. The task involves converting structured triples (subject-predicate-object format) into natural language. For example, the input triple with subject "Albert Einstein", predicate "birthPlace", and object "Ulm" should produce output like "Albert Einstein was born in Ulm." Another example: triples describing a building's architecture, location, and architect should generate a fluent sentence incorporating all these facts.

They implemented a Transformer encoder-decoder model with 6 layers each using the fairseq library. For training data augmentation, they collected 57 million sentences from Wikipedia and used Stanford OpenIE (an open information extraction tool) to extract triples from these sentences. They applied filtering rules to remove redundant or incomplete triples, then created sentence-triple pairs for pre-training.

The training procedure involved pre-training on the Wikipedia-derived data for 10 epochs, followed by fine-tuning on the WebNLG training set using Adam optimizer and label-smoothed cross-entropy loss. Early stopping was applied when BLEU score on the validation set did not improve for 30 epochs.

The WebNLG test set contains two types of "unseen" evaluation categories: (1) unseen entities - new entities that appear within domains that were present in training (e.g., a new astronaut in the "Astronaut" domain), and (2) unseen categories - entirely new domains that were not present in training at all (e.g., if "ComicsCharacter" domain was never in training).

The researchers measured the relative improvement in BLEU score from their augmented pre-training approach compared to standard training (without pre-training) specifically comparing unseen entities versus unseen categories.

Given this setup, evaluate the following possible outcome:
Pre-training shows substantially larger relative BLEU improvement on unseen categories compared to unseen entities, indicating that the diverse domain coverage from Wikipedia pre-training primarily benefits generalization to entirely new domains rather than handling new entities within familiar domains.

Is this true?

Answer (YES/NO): NO